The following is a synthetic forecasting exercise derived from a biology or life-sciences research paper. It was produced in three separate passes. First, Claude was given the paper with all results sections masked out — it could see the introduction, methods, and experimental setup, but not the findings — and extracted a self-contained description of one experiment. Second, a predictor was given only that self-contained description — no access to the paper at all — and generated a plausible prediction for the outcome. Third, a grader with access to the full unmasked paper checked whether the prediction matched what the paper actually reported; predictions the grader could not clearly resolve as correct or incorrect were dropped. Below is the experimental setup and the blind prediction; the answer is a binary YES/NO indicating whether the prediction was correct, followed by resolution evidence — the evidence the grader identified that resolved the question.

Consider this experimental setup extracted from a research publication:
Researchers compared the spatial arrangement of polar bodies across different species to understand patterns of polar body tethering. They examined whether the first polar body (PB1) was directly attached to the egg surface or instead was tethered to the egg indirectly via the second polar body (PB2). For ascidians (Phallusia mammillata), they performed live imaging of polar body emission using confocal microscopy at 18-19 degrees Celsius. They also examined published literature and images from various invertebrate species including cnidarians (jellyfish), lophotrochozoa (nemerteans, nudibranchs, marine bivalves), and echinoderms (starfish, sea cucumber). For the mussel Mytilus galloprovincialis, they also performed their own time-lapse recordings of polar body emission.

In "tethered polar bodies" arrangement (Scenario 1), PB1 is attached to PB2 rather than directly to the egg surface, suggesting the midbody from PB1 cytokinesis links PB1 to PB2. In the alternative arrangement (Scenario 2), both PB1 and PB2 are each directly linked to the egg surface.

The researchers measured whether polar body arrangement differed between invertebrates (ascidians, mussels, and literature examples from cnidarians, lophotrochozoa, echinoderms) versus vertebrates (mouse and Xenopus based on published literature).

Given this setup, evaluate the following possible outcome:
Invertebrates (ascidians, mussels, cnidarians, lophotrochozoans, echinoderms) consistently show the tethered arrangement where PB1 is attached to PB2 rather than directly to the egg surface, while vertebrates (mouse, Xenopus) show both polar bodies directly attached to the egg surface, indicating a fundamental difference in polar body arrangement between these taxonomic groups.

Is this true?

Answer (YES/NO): YES